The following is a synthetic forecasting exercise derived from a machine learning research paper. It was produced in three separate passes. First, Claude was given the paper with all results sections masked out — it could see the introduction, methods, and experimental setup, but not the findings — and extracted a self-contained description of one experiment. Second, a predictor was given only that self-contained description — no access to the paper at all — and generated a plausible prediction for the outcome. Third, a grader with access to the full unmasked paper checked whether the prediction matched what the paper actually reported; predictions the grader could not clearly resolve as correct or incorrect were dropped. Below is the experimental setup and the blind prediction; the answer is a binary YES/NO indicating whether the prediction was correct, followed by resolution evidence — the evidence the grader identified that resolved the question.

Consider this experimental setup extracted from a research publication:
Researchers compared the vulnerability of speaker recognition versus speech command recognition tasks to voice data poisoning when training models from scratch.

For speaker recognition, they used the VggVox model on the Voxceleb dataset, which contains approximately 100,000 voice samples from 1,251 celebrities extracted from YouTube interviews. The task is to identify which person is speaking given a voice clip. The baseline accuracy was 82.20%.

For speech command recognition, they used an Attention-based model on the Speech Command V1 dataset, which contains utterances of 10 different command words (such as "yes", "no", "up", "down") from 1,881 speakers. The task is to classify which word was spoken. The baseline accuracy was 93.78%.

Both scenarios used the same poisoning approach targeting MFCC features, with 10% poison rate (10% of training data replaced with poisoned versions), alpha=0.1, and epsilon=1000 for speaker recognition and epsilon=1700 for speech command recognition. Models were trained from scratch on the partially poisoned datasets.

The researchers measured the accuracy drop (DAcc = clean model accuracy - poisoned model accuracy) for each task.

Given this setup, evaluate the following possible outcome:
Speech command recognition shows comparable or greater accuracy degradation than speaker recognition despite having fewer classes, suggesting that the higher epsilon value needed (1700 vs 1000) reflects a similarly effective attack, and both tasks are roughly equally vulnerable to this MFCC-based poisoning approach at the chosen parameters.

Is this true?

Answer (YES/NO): YES